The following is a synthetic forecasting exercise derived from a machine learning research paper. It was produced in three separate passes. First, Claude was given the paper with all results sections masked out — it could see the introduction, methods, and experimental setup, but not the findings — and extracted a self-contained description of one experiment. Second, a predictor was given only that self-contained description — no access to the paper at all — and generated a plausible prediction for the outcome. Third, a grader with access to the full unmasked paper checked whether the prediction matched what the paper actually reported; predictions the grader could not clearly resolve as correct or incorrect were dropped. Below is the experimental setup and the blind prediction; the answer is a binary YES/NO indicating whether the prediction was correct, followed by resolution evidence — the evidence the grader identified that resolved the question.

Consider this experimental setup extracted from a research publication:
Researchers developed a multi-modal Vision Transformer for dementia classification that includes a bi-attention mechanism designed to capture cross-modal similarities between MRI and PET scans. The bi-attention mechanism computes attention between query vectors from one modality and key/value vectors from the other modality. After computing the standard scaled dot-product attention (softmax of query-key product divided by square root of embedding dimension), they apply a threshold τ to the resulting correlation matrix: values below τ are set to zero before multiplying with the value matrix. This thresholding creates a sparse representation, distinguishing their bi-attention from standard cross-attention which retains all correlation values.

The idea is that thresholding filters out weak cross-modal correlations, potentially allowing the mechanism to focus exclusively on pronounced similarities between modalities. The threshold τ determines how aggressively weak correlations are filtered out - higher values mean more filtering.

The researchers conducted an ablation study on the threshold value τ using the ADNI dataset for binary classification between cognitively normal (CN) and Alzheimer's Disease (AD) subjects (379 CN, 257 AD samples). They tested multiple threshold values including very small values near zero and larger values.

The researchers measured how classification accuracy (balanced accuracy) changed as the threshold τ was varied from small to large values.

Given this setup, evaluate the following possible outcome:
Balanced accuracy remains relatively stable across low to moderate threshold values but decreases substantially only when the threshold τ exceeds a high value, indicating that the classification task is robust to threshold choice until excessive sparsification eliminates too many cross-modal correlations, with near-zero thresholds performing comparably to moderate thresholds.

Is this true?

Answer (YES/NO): NO